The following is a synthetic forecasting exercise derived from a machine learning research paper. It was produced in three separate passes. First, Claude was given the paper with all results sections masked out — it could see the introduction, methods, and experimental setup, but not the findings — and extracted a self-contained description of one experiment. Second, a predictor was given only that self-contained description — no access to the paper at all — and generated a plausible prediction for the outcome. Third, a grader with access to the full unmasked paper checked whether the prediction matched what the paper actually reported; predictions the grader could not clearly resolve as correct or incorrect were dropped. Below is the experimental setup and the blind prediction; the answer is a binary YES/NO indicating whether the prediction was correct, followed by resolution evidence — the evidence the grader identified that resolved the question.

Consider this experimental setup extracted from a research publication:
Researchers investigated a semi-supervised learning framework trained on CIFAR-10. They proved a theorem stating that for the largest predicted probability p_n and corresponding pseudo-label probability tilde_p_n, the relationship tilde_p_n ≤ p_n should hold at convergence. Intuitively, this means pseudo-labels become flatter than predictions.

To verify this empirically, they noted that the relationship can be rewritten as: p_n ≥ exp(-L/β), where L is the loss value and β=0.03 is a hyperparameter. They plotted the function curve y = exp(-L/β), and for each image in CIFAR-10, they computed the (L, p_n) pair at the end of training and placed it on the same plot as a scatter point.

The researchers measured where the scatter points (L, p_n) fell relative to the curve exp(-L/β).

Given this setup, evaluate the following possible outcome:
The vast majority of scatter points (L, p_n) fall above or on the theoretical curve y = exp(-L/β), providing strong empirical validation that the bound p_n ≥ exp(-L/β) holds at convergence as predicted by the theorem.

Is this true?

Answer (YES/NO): YES